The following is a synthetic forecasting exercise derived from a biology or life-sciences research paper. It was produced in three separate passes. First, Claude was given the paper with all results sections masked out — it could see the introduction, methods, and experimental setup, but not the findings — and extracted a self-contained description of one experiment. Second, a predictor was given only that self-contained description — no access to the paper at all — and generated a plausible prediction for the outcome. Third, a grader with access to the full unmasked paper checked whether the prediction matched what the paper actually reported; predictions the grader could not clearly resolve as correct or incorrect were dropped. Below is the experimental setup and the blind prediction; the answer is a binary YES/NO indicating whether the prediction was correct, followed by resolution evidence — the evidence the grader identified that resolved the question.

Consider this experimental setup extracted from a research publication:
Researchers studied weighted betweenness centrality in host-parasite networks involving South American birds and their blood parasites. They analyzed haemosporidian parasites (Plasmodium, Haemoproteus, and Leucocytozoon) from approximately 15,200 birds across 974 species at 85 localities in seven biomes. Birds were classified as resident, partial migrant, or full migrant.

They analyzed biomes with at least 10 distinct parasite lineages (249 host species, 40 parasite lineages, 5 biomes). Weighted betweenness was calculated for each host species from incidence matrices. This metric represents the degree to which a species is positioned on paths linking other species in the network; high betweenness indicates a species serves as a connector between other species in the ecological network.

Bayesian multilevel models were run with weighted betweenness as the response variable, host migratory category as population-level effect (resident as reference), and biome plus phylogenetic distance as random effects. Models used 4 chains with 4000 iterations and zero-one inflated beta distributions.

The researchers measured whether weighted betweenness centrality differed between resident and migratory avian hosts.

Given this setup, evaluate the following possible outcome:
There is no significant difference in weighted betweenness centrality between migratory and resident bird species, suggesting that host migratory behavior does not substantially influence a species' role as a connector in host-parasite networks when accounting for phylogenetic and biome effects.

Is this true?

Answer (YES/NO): YES